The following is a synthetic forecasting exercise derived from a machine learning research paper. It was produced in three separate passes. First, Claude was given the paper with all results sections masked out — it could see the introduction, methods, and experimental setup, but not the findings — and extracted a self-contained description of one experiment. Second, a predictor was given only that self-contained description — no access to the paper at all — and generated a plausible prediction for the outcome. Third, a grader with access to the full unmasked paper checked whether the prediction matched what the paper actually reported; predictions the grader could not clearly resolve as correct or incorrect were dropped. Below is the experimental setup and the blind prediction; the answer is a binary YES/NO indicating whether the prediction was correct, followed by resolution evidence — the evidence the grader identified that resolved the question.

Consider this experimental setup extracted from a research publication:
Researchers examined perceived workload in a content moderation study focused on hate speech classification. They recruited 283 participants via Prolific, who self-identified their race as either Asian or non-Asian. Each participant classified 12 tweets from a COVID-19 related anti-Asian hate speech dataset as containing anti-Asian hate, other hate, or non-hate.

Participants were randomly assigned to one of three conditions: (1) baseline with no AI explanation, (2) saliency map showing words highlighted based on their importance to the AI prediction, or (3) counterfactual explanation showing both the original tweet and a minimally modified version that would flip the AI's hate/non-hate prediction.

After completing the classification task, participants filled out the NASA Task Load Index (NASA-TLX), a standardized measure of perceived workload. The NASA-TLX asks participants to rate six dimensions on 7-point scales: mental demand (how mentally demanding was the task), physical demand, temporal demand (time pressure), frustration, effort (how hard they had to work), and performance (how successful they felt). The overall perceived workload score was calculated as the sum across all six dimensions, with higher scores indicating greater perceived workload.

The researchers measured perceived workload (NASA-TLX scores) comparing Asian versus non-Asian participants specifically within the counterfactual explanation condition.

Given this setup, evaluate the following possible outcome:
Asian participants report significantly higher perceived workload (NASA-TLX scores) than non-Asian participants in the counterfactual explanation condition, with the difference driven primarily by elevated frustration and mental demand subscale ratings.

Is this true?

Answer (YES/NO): NO